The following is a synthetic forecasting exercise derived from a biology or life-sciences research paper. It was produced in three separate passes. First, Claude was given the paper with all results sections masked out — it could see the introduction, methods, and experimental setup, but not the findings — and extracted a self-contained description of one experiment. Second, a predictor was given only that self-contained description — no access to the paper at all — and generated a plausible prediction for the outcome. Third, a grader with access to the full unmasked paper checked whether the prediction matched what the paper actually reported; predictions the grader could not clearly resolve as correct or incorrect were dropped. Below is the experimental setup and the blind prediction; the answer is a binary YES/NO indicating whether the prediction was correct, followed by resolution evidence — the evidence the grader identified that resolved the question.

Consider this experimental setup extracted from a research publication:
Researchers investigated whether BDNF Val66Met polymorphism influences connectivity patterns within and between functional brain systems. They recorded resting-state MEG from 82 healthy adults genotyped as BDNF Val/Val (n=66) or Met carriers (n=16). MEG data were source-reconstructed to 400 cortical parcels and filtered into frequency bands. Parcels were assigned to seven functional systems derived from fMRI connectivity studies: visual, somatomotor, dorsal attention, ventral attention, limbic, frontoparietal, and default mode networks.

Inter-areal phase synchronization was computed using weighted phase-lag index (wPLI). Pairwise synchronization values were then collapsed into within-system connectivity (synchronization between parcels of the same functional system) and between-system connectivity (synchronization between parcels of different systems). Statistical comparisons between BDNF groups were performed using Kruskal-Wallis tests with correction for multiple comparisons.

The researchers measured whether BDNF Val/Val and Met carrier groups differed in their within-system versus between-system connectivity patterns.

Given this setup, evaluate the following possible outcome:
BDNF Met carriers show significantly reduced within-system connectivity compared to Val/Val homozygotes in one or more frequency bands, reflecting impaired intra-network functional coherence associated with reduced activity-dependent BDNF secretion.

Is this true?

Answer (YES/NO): YES